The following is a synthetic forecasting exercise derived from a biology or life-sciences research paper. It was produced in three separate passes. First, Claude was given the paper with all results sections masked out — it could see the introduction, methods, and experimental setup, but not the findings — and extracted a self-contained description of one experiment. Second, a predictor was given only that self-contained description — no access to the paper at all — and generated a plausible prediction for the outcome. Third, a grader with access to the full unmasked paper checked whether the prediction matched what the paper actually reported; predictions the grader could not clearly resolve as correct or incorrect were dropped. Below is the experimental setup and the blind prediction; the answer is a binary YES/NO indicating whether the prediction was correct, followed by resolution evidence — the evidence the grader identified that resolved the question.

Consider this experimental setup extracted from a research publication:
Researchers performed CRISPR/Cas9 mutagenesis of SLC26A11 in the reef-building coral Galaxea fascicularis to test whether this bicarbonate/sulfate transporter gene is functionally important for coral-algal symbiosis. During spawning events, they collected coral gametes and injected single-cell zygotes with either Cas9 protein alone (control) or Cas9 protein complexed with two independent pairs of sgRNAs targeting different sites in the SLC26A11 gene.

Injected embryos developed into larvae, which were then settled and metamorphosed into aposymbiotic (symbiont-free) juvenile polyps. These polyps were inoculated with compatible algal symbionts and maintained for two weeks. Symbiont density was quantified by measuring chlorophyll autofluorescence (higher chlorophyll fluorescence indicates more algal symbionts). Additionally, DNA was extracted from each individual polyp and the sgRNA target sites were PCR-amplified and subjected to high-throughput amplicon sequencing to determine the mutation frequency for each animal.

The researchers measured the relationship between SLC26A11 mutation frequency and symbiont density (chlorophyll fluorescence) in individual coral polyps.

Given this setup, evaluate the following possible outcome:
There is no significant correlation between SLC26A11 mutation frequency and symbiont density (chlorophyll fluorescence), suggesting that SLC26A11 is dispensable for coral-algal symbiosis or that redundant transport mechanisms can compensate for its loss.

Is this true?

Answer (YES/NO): NO